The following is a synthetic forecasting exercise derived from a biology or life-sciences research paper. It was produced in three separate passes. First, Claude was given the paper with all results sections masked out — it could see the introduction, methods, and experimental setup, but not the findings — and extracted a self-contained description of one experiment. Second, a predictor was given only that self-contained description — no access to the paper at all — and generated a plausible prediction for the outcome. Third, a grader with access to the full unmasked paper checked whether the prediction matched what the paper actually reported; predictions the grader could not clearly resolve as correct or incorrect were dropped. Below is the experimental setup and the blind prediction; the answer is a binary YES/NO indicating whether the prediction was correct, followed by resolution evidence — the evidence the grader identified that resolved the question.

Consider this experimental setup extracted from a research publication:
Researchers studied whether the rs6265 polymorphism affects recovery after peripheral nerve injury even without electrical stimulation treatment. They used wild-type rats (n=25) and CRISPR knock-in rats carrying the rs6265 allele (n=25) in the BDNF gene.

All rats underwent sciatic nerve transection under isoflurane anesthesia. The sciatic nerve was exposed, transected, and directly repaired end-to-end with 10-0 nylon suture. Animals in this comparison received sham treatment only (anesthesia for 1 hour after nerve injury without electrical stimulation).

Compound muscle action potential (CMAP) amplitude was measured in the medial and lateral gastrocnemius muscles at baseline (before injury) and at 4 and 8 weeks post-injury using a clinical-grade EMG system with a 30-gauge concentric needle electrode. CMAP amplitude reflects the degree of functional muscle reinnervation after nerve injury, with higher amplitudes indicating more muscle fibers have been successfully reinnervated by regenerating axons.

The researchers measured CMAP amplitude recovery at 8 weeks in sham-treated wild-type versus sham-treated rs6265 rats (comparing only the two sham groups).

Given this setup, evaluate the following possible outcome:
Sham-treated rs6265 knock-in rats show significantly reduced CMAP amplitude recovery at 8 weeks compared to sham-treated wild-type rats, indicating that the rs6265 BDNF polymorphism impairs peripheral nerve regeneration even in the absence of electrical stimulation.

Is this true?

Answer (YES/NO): NO